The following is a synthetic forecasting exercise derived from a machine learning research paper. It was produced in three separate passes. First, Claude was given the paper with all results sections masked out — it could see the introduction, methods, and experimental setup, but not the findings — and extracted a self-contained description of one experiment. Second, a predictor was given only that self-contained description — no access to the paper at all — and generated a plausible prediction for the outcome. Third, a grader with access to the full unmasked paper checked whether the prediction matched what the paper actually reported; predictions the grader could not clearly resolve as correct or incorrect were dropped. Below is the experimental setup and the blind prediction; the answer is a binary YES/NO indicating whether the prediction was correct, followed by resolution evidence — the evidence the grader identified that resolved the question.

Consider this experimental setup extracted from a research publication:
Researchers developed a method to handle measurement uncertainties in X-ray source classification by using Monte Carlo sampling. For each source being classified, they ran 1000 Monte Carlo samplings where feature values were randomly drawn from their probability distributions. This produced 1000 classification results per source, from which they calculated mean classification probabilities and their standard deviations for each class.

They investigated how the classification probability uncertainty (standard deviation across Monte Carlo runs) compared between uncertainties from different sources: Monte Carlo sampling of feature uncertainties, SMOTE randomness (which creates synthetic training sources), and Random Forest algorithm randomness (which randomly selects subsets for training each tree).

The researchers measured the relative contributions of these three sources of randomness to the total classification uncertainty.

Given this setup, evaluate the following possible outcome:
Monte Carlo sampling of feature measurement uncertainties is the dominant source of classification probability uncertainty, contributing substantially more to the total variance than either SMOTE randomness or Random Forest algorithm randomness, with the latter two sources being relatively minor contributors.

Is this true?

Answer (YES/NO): YES